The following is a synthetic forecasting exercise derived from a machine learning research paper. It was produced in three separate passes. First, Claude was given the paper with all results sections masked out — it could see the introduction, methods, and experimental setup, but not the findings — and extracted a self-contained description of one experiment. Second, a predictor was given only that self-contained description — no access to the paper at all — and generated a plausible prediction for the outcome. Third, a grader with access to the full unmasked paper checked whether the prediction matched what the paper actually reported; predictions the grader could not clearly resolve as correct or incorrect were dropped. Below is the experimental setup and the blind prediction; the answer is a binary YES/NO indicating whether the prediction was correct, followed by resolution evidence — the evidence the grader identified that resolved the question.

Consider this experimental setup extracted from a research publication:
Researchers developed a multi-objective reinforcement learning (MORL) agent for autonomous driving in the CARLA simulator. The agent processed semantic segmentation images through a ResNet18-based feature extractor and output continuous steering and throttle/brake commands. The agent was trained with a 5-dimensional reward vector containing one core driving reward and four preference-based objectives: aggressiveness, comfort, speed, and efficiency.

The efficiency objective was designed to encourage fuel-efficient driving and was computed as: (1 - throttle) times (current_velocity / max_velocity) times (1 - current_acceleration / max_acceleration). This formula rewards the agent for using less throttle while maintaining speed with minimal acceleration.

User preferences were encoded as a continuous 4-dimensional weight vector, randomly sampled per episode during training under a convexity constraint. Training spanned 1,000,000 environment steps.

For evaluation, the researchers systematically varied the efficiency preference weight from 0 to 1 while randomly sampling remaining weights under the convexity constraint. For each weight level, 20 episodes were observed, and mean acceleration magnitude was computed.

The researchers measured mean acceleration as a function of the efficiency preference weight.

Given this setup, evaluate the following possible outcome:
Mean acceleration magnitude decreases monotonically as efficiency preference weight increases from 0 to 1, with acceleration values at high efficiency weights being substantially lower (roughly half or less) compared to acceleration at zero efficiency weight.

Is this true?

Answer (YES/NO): NO